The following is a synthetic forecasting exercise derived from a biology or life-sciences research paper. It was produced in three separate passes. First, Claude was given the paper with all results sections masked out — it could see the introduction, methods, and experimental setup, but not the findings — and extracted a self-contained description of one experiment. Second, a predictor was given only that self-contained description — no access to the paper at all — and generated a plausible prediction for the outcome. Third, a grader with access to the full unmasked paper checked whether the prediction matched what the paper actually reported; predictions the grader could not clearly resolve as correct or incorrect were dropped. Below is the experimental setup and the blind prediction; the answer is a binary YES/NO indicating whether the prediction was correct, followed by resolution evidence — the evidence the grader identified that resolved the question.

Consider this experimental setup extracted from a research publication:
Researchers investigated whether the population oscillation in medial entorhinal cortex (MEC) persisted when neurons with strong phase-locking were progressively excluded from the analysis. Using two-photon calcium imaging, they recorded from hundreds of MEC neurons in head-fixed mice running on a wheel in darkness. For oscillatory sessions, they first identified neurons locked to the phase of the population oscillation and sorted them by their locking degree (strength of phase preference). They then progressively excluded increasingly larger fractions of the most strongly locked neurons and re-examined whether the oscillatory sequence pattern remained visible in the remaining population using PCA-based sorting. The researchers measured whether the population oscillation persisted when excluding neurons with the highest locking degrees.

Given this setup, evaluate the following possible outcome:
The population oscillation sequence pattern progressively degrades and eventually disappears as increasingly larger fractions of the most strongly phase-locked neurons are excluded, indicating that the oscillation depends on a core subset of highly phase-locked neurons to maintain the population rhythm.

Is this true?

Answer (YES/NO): NO